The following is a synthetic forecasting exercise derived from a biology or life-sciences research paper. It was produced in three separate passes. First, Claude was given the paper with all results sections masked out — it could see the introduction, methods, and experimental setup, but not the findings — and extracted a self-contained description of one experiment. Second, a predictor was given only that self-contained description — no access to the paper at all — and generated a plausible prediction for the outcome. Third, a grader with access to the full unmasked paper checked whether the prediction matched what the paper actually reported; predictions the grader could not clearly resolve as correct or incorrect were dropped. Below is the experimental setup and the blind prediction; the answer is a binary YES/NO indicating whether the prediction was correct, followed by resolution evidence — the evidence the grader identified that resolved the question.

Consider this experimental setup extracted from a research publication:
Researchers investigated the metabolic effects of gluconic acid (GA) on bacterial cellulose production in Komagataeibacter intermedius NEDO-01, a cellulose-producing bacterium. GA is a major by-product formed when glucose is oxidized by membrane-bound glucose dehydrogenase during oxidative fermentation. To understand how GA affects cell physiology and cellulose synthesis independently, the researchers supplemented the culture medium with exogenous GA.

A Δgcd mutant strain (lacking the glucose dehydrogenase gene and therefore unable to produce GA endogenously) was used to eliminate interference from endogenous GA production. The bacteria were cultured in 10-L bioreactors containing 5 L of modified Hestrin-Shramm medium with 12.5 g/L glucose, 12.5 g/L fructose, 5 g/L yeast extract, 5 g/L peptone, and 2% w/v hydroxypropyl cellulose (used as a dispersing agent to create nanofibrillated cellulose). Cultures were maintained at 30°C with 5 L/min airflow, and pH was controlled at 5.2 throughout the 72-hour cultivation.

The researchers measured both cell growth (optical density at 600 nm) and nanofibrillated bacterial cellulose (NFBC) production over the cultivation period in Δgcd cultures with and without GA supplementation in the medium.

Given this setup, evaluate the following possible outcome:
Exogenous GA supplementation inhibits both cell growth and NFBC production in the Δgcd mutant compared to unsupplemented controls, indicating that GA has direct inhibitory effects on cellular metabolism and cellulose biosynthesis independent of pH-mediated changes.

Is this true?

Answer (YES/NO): NO